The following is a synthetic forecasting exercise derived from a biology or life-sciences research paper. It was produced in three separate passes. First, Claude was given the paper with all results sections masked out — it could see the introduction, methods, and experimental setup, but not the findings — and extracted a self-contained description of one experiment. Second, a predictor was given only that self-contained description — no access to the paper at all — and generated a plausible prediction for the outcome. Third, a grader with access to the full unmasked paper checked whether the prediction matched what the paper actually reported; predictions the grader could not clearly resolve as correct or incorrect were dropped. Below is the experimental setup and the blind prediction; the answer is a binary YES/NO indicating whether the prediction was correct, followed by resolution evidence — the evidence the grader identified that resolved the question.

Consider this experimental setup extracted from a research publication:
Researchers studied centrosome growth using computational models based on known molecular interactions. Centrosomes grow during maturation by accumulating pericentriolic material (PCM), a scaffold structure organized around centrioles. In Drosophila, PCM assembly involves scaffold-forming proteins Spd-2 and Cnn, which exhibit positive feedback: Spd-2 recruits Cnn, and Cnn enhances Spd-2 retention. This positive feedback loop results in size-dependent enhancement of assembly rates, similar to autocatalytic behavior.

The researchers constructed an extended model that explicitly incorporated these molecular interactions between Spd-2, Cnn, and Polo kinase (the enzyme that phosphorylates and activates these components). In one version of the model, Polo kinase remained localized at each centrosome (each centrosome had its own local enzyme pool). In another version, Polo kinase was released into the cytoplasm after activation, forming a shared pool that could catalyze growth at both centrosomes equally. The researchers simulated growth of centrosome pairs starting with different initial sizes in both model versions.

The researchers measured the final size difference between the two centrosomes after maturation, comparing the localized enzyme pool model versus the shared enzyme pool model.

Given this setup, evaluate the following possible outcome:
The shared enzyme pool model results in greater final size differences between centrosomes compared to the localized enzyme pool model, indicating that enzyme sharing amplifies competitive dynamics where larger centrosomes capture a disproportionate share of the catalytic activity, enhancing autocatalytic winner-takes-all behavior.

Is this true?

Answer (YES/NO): NO